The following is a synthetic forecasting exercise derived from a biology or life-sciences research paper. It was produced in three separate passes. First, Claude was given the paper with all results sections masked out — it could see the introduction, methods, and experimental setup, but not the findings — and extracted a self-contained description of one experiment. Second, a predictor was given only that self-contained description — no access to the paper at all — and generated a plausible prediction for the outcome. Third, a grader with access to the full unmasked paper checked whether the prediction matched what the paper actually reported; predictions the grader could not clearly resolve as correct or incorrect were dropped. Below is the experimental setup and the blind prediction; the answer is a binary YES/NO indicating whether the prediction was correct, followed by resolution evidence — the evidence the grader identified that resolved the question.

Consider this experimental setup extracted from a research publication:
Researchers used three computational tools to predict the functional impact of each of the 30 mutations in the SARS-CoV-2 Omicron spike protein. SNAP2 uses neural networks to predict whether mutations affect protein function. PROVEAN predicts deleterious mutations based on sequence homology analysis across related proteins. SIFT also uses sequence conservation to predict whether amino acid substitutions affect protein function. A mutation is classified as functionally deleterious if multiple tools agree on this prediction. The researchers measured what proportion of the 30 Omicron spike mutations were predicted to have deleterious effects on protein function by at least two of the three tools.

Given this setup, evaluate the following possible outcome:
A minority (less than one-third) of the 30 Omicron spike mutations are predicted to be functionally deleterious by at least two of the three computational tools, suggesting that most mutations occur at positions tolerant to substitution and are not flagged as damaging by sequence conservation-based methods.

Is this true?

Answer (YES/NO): YES